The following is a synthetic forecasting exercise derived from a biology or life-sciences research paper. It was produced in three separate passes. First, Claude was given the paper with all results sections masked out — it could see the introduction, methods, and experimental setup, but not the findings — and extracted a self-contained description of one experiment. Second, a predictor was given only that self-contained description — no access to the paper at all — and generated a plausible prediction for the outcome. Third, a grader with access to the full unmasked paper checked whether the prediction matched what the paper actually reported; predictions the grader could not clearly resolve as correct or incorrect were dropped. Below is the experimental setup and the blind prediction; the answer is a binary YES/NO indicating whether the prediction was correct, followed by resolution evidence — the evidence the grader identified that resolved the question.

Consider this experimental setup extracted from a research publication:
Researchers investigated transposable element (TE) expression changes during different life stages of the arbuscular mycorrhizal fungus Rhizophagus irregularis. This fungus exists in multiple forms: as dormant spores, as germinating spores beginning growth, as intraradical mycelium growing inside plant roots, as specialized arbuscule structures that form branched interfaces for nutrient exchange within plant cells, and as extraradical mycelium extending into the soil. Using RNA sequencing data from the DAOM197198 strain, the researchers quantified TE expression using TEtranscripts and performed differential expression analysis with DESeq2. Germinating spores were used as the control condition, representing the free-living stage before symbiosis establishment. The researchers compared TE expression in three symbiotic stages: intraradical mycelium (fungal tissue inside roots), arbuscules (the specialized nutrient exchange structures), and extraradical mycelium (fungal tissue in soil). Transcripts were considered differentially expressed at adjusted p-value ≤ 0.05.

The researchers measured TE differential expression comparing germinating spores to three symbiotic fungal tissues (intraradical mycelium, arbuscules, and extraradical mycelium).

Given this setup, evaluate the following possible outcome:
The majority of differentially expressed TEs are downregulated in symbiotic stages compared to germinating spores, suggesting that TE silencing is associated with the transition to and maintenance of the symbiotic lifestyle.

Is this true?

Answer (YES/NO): NO